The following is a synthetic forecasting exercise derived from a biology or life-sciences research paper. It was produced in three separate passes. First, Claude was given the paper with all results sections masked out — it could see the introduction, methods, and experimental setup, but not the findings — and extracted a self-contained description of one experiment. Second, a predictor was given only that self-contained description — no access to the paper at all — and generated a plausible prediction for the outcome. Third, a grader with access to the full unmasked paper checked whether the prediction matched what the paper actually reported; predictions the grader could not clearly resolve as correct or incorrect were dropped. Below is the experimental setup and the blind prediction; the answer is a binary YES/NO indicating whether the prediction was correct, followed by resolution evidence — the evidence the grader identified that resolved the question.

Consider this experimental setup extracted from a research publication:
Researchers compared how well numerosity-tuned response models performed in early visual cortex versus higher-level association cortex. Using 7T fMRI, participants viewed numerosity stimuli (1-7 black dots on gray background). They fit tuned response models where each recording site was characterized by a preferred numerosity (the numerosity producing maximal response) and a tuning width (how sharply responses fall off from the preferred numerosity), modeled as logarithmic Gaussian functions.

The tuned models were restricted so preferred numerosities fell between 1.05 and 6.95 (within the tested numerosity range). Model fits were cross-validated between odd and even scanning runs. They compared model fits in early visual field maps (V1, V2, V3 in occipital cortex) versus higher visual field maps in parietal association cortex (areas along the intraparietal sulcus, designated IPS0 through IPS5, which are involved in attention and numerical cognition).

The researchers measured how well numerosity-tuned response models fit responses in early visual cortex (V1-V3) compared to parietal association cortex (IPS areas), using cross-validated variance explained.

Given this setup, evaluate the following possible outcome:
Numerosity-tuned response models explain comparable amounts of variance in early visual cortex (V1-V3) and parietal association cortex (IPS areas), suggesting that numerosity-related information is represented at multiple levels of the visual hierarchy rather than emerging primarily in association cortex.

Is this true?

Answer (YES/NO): NO